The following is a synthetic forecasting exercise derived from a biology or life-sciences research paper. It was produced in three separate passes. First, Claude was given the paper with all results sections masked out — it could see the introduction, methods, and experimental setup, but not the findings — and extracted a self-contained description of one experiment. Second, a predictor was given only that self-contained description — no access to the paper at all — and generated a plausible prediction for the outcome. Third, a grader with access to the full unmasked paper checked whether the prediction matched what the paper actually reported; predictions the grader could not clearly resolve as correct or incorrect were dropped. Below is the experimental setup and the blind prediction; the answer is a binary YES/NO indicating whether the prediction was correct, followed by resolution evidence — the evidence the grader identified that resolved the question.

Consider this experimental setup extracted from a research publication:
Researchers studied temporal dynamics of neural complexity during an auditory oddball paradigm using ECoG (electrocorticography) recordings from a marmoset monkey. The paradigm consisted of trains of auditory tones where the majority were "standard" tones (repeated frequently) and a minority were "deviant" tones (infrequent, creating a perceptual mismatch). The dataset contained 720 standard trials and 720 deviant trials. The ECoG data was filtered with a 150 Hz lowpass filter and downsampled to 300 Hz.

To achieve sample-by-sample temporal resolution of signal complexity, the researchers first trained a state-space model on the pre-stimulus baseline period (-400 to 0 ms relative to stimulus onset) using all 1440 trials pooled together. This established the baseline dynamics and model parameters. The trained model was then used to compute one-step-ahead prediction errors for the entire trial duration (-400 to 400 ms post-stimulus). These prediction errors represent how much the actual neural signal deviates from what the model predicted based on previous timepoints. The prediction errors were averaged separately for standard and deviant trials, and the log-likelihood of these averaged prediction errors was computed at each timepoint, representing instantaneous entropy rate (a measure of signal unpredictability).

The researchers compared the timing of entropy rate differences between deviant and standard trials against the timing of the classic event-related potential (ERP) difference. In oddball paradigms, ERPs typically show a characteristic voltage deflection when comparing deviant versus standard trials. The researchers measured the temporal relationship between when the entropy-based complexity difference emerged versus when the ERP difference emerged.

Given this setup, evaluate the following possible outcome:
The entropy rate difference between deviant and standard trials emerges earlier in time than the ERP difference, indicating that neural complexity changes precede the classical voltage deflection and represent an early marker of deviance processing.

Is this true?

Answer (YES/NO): YES